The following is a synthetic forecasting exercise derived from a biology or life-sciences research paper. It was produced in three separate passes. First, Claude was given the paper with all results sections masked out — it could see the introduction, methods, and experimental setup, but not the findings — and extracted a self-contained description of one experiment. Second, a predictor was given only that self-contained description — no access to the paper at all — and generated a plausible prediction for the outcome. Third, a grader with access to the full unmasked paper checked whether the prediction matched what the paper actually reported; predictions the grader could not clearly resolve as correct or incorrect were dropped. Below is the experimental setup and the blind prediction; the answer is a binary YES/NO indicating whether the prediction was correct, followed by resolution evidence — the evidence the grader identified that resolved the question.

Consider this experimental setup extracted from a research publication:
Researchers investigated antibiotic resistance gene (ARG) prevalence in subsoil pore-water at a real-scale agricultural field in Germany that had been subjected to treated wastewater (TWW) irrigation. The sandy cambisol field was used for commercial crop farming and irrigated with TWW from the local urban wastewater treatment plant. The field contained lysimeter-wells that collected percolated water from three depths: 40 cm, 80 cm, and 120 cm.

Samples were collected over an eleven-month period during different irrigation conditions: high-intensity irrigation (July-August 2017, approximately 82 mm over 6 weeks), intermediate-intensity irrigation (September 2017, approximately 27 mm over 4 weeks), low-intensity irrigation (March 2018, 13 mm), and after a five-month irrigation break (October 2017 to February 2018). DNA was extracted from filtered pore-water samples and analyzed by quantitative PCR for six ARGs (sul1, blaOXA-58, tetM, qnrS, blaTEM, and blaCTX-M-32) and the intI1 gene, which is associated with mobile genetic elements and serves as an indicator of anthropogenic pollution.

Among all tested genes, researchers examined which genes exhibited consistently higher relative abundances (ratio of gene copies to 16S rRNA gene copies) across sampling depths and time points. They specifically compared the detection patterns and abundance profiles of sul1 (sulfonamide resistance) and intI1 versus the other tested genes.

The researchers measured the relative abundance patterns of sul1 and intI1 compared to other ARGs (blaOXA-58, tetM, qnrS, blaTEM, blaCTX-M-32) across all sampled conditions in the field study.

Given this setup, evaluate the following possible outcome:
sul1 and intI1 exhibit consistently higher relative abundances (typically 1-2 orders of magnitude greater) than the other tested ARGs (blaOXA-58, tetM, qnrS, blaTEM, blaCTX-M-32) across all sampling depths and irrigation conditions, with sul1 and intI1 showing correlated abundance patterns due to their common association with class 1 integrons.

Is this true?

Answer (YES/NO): YES